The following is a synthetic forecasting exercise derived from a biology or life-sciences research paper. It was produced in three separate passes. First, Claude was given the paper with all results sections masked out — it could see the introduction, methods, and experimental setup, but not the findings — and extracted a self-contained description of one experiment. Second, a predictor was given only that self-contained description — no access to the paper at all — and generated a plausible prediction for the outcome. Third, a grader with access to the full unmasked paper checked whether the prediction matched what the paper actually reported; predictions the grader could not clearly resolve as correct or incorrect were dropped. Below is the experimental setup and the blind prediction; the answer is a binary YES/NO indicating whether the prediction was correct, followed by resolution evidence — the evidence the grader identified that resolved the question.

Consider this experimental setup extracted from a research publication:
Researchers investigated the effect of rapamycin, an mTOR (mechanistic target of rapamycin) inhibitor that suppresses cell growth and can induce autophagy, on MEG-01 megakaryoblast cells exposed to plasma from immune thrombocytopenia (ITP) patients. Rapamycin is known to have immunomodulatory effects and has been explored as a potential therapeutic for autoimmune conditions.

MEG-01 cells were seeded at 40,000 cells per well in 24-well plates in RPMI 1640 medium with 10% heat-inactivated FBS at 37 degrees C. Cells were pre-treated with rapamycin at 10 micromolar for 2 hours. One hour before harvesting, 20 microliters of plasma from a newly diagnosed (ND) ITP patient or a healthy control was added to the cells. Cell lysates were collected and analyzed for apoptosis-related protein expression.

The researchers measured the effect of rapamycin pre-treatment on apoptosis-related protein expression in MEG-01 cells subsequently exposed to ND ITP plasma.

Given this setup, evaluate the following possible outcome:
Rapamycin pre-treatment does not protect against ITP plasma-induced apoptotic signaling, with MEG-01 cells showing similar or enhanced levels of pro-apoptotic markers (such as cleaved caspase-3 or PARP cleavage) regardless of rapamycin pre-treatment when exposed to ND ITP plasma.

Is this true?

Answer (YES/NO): NO